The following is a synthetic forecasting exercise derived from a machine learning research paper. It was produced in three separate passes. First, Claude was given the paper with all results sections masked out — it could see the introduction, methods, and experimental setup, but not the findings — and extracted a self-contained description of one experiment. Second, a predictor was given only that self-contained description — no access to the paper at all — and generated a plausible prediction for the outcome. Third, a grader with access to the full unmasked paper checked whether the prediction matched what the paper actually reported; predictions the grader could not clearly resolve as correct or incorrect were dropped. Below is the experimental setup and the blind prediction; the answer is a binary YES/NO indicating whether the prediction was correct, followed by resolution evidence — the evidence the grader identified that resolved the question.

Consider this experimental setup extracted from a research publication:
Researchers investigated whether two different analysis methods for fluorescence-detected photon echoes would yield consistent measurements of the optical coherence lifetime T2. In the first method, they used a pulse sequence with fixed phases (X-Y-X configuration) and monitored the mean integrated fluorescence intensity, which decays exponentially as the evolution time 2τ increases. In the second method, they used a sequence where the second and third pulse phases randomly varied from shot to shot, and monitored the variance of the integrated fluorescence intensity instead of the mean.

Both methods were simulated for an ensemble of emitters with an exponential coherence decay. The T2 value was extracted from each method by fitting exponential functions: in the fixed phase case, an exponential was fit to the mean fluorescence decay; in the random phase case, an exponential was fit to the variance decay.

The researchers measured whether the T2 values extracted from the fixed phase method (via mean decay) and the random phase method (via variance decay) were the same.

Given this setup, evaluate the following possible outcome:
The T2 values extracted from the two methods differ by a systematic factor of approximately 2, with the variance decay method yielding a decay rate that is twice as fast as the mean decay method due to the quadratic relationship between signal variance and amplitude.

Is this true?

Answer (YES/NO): NO